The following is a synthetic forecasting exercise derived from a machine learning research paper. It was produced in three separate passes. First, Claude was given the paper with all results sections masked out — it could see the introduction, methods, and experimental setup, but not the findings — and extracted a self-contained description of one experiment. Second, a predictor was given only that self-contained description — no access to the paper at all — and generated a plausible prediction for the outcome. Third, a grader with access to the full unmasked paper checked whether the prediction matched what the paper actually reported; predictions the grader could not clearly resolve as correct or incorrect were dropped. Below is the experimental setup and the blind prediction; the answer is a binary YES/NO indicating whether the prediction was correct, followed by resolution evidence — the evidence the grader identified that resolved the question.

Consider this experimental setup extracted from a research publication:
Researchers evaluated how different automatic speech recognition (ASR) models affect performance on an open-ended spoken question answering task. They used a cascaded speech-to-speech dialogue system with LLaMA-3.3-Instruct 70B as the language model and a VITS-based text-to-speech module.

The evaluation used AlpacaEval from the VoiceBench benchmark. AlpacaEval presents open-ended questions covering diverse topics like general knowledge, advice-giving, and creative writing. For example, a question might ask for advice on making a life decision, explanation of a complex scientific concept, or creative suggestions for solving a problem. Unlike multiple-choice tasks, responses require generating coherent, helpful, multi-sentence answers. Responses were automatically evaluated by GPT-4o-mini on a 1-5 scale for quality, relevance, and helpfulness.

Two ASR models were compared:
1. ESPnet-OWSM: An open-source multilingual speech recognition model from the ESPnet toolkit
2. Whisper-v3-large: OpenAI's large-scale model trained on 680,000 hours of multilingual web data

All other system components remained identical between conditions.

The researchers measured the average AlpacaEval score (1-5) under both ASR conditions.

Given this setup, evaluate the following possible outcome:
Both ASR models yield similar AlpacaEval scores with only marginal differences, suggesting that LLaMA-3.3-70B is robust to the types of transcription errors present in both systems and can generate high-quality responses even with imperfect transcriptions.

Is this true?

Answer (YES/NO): YES